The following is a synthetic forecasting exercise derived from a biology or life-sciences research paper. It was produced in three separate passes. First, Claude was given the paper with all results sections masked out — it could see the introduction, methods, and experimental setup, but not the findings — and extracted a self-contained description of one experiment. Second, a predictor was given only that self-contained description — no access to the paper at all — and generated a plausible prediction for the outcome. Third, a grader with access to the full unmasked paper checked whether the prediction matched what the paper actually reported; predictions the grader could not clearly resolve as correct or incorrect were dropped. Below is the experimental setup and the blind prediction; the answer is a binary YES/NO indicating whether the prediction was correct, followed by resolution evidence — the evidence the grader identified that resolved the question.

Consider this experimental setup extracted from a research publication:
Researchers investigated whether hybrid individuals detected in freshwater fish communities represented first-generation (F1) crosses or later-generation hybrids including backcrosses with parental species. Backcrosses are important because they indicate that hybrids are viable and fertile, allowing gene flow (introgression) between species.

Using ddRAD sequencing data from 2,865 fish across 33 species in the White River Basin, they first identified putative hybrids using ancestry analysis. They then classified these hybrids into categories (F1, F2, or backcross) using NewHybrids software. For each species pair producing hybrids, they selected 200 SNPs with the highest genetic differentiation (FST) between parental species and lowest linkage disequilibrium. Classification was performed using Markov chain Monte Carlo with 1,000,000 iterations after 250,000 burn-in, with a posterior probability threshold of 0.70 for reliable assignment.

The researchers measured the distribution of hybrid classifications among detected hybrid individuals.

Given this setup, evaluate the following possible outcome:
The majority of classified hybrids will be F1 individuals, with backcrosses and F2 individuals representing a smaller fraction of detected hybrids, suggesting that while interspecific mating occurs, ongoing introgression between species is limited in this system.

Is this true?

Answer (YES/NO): NO